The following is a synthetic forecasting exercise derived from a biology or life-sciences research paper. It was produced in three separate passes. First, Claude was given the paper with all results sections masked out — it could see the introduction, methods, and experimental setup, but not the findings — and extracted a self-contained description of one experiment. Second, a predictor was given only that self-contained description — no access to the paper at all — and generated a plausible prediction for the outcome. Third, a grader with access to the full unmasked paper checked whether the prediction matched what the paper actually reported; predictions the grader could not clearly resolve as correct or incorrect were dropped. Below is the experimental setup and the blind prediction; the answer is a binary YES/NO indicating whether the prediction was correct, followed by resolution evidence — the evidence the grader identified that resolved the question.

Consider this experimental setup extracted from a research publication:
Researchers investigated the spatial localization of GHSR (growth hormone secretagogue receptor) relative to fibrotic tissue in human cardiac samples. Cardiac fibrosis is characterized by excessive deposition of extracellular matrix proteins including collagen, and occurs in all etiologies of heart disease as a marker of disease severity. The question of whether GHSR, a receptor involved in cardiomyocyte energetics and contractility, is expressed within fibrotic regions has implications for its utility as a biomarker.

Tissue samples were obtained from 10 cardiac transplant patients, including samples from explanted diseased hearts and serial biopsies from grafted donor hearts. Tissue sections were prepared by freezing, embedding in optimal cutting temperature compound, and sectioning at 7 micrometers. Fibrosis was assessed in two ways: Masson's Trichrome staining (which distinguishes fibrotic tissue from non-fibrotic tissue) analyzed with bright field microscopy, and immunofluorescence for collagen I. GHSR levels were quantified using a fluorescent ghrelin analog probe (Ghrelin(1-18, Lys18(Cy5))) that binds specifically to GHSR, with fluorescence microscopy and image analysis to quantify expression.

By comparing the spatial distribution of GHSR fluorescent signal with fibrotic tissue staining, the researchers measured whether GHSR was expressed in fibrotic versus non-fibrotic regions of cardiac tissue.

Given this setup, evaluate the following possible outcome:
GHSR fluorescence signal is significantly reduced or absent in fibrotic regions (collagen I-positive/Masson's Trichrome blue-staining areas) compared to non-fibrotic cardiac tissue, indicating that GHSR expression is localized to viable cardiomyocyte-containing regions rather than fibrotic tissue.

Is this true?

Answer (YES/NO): YES